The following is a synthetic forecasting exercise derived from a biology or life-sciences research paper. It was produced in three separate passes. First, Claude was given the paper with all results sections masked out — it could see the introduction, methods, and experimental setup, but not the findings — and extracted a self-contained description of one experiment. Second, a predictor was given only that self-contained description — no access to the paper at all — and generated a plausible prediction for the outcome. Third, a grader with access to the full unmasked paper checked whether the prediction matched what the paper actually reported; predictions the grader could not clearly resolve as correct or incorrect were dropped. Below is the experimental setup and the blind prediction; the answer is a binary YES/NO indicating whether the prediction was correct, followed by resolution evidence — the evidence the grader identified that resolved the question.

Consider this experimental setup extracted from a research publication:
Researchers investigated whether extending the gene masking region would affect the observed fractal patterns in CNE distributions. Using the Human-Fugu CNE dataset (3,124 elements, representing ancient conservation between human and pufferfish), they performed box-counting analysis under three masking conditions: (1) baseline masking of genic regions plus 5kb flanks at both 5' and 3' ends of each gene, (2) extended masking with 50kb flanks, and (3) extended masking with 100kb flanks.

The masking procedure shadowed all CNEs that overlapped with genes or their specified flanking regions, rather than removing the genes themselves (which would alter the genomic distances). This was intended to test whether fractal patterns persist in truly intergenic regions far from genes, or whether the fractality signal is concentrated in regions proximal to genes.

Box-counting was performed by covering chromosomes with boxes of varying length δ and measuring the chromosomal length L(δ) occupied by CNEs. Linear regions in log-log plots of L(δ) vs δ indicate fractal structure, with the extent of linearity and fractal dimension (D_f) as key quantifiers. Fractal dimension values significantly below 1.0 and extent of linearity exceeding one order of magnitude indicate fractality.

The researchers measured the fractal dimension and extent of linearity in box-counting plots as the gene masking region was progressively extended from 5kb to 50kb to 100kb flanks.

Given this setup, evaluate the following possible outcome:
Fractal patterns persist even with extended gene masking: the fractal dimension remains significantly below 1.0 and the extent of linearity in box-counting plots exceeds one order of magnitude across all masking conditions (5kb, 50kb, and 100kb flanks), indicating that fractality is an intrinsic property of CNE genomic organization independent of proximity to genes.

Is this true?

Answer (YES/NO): YES